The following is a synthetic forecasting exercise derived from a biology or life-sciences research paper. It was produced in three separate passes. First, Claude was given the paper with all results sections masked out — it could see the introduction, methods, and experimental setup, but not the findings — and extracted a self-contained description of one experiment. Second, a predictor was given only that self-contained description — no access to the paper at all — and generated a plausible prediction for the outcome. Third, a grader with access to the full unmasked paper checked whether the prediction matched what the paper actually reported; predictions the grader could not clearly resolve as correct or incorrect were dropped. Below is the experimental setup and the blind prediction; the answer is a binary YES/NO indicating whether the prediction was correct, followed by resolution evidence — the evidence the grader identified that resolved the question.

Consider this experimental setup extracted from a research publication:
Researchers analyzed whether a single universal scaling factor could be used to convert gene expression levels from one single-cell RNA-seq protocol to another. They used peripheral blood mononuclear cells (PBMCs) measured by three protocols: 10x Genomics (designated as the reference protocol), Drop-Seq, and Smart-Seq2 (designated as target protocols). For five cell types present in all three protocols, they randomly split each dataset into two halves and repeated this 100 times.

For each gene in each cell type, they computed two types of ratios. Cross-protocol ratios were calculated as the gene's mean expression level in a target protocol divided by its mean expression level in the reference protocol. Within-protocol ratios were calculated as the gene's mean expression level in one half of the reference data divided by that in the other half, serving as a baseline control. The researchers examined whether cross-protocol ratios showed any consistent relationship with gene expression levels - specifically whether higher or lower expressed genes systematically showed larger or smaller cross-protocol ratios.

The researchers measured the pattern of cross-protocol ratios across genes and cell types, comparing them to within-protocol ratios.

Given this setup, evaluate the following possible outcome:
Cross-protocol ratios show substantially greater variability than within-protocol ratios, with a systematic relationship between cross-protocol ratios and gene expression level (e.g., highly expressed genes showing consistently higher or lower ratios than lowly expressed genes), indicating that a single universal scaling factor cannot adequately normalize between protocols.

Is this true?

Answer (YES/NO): NO